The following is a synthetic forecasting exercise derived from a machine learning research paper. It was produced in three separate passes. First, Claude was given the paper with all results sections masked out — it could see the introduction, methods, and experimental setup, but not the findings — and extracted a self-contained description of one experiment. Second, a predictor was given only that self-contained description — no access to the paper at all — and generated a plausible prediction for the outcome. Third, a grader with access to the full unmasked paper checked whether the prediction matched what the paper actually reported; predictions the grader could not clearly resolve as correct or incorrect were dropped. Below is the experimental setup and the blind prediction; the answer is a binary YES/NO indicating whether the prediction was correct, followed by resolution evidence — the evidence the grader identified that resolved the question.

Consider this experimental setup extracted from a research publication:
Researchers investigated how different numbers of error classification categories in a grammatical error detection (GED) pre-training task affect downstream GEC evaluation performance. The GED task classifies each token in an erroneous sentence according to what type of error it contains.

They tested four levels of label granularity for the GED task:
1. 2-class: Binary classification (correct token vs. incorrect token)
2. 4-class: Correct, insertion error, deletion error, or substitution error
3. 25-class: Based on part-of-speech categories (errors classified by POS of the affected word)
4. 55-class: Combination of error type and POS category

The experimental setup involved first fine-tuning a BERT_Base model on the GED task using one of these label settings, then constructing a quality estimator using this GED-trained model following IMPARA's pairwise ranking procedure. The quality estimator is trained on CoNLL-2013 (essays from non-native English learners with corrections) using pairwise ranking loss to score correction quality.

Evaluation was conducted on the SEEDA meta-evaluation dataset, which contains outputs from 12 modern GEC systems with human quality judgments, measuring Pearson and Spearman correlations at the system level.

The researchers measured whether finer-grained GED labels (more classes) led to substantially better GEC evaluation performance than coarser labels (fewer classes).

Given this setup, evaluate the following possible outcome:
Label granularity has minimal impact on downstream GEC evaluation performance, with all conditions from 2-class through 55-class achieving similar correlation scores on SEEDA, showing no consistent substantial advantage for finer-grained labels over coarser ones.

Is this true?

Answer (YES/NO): YES